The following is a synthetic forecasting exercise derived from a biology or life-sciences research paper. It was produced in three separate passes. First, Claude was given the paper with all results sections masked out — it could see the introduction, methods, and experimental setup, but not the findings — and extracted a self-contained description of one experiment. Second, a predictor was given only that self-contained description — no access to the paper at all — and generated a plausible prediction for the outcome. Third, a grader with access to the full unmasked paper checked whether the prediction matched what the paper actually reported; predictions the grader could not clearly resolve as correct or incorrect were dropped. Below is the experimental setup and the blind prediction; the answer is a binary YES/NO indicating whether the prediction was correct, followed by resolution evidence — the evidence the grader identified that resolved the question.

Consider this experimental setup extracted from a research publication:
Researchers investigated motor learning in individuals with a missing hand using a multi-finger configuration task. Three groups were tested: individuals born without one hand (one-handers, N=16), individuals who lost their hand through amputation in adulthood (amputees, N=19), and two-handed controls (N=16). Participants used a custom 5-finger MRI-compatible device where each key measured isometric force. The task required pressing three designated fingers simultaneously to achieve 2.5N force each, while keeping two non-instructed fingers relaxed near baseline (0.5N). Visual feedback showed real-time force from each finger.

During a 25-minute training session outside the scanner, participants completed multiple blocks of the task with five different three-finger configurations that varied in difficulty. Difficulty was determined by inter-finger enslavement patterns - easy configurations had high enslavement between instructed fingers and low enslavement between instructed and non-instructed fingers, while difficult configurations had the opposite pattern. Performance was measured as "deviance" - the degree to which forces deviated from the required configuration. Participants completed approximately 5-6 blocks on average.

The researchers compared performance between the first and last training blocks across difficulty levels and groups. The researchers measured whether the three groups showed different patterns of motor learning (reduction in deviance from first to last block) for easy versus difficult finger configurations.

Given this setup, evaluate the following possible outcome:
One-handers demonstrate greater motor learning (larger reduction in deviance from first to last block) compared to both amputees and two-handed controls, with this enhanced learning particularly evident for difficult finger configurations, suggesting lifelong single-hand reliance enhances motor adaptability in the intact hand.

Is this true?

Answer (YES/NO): NO